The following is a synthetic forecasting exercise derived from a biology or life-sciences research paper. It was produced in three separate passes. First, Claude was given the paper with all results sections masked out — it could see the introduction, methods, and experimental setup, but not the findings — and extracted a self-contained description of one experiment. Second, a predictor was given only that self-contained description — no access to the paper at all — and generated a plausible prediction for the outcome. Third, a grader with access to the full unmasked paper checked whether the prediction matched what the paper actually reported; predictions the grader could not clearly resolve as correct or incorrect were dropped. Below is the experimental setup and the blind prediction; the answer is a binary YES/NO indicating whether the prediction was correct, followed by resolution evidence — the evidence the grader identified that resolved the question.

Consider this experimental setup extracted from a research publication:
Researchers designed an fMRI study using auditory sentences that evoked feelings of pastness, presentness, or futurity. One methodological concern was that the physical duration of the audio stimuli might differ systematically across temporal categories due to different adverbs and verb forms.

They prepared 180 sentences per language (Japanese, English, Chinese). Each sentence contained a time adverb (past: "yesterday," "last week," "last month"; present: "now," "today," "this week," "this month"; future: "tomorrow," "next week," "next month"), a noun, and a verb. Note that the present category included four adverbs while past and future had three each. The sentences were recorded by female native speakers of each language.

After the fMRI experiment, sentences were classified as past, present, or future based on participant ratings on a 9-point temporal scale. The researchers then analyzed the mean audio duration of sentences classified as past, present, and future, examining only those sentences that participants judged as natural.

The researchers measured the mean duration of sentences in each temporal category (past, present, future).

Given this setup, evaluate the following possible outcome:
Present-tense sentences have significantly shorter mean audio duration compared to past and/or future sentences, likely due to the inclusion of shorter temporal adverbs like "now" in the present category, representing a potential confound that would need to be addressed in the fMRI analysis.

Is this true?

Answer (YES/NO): YES